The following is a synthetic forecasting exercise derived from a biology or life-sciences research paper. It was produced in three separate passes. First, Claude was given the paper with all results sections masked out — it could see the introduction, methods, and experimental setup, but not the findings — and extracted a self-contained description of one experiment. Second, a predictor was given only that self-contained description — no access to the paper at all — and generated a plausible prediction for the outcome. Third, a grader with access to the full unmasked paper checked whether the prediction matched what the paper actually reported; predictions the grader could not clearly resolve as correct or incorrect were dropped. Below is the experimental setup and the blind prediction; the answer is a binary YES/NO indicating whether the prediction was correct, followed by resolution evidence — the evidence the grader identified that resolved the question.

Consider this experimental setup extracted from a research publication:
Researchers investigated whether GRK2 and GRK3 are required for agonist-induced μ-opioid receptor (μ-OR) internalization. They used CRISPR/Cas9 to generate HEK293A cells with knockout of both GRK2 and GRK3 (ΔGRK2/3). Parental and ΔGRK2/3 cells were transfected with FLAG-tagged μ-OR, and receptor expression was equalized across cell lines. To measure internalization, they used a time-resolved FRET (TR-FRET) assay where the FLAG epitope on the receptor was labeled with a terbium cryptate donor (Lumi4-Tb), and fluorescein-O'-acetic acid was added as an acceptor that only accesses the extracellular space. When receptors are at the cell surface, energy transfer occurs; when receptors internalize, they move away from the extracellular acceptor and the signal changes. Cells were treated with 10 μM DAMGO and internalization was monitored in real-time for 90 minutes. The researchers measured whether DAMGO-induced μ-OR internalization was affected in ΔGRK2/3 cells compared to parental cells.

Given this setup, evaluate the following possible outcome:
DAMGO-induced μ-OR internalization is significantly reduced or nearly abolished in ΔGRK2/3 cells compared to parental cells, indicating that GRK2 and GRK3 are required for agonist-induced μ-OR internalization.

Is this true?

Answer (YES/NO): NO